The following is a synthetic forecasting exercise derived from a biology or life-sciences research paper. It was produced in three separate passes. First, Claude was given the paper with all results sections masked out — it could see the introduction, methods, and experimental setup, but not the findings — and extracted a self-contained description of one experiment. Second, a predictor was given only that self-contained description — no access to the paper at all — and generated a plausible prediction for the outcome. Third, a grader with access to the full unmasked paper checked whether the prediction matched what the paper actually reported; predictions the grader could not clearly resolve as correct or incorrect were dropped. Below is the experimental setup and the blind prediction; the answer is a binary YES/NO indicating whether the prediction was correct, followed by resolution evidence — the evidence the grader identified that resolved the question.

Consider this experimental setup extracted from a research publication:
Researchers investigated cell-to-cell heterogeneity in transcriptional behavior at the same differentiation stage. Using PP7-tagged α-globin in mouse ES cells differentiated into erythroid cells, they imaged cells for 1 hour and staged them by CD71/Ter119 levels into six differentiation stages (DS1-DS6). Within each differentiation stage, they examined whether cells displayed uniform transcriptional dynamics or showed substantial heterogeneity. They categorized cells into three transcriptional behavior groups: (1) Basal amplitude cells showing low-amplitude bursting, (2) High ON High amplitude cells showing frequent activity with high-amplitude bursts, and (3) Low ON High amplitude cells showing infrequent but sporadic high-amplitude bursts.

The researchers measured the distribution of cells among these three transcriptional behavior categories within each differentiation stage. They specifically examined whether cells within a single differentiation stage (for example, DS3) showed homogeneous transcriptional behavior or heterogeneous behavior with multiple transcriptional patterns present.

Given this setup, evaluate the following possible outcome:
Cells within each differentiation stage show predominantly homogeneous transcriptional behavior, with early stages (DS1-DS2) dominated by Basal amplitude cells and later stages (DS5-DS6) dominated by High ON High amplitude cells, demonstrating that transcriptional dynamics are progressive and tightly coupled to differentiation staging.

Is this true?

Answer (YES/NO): NO